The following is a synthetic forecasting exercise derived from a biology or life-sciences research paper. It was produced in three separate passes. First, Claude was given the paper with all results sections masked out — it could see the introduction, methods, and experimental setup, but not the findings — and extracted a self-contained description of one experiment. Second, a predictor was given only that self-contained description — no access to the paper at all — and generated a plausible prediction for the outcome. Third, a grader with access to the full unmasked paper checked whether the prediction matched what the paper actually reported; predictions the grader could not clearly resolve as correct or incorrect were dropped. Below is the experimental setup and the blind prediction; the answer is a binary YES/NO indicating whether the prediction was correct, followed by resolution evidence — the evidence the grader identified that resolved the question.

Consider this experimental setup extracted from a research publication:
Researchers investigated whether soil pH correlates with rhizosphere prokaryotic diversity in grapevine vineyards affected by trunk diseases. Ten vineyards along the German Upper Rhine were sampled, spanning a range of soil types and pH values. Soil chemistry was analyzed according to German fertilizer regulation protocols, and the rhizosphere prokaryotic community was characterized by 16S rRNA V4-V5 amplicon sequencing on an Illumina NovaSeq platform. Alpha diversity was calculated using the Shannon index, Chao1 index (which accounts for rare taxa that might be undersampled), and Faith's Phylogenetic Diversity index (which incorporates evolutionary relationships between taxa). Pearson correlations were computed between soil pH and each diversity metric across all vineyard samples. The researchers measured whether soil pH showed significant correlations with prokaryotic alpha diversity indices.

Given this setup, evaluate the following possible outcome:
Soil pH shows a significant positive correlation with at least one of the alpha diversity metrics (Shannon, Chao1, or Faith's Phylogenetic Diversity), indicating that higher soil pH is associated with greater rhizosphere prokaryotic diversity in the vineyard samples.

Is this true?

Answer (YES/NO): NO